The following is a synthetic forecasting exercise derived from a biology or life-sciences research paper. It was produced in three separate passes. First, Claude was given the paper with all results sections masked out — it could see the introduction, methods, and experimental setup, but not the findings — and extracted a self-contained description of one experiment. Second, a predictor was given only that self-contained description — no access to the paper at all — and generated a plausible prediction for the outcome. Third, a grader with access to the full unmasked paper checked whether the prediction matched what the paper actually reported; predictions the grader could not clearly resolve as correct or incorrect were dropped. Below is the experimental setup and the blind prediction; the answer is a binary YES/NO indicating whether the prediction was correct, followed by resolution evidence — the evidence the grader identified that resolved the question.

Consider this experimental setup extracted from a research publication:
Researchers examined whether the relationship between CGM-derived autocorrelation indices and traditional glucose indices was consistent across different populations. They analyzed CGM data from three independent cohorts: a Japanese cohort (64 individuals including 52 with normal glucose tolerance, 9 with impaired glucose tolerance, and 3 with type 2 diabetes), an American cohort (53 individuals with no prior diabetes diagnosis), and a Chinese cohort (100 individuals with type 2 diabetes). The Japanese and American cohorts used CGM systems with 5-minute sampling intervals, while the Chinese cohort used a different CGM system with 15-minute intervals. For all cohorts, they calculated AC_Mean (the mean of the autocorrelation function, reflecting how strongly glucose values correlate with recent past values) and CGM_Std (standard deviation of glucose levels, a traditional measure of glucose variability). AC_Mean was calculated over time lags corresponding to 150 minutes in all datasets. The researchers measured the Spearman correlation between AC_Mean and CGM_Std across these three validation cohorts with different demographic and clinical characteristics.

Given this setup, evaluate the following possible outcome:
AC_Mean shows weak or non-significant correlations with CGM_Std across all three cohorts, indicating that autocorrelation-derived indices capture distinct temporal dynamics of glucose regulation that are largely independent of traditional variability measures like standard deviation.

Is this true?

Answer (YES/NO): YES